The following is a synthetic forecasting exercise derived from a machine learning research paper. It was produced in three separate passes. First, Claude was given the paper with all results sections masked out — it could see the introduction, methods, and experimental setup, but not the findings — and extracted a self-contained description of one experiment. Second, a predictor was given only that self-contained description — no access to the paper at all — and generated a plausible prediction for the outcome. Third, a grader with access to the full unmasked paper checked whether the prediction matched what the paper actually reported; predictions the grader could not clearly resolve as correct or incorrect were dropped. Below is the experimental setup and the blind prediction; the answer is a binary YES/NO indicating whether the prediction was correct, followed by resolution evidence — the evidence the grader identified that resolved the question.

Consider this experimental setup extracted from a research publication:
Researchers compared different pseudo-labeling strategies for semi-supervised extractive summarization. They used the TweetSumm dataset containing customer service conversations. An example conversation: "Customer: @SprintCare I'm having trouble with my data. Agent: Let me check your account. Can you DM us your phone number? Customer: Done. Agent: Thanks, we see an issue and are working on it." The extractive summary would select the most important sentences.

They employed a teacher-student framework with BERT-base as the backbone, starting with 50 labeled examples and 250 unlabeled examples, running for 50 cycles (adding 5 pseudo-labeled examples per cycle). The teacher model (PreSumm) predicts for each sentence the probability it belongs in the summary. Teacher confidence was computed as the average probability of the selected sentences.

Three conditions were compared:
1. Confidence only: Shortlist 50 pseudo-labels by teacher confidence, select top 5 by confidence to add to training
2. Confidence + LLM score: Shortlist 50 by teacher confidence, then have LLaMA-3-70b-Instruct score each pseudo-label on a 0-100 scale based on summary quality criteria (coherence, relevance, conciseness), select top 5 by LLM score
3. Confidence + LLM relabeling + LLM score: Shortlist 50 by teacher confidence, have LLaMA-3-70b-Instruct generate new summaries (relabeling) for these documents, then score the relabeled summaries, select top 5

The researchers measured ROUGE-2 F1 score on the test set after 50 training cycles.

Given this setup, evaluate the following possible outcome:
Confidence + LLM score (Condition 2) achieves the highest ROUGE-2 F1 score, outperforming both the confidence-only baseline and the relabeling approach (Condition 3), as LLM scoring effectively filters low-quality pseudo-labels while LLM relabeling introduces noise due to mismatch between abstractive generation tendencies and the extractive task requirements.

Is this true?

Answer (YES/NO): NO